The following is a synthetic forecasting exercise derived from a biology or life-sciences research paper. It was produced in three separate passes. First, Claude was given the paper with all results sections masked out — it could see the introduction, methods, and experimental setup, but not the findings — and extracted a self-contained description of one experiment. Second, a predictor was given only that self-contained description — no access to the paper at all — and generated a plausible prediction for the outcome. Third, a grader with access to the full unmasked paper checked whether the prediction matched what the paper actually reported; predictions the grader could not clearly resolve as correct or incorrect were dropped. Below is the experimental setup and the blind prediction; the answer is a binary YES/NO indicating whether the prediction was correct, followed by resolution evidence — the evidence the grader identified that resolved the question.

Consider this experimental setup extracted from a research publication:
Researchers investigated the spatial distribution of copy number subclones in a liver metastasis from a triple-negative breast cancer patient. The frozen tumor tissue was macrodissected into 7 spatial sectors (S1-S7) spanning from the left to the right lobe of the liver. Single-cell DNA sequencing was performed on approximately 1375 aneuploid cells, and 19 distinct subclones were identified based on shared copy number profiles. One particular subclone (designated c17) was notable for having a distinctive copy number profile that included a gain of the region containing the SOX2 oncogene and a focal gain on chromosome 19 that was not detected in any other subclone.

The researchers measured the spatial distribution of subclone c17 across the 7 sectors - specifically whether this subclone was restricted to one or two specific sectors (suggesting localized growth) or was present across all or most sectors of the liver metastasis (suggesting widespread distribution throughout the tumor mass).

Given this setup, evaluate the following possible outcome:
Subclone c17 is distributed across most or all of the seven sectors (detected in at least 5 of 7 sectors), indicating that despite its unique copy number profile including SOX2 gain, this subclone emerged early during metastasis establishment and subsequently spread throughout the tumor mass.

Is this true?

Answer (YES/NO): YES